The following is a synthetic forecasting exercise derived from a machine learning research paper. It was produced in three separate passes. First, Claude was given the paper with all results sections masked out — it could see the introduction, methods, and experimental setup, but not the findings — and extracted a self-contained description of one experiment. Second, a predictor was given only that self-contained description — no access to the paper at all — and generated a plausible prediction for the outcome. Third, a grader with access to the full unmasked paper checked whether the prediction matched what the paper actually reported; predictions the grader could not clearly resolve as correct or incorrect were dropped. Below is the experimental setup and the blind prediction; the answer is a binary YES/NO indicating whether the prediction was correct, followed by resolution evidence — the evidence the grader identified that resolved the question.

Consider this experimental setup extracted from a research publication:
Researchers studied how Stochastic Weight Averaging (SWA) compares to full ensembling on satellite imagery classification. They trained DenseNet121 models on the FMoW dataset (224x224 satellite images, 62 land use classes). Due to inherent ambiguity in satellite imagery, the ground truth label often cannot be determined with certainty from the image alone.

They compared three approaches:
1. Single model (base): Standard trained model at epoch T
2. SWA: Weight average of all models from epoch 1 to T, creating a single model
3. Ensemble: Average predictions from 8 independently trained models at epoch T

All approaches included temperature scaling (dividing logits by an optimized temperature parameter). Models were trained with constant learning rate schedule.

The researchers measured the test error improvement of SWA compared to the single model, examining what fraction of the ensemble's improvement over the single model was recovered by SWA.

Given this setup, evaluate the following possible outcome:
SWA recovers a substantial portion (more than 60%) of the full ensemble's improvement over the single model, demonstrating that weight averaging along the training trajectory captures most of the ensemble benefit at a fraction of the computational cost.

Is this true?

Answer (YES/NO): NO